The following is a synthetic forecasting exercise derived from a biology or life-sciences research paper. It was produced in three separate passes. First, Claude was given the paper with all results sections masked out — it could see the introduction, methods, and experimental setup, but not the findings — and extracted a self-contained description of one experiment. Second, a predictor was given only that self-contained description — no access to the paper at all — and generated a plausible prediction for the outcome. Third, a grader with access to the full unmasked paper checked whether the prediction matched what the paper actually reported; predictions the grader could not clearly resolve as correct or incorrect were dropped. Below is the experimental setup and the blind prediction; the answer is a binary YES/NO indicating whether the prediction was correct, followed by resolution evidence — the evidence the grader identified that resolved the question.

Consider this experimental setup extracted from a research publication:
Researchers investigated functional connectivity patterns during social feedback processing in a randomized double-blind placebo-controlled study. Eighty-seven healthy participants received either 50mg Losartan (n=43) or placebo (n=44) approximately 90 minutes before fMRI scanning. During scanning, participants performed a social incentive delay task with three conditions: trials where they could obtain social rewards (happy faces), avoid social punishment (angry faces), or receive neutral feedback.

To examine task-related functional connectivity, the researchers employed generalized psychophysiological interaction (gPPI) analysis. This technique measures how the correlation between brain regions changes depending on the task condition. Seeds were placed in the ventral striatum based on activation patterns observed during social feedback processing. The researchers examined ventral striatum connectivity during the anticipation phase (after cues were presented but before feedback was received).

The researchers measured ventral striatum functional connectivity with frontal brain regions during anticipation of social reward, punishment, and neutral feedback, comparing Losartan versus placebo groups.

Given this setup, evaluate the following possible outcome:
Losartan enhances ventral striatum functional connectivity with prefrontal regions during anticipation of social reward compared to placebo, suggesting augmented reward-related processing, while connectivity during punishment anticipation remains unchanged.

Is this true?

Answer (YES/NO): NO